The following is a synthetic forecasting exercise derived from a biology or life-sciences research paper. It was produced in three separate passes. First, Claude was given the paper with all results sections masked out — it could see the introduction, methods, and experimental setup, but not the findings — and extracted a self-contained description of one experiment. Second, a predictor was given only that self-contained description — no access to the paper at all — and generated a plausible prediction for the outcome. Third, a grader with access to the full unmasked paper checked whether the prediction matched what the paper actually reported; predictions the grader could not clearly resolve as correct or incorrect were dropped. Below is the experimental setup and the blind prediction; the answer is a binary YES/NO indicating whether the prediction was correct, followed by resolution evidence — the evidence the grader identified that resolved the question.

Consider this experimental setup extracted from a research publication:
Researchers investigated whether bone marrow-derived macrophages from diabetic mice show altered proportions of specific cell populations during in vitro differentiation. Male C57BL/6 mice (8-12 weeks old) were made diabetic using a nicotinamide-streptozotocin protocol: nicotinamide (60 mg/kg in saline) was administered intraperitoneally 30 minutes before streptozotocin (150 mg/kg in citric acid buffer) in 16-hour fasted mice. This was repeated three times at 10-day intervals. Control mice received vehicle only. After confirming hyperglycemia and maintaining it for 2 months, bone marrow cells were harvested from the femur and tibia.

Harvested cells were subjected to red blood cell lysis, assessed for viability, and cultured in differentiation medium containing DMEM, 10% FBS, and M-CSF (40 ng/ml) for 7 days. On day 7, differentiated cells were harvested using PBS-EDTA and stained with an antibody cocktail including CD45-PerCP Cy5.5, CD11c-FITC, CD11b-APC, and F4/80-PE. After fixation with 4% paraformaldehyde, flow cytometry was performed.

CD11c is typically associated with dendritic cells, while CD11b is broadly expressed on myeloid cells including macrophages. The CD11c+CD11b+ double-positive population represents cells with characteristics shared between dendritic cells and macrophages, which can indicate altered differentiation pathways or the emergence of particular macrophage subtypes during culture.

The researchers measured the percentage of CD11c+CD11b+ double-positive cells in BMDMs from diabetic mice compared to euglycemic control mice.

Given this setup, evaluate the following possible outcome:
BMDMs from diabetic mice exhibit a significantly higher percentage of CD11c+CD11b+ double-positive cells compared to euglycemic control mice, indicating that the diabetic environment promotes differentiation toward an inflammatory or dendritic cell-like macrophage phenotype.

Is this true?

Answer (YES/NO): NO